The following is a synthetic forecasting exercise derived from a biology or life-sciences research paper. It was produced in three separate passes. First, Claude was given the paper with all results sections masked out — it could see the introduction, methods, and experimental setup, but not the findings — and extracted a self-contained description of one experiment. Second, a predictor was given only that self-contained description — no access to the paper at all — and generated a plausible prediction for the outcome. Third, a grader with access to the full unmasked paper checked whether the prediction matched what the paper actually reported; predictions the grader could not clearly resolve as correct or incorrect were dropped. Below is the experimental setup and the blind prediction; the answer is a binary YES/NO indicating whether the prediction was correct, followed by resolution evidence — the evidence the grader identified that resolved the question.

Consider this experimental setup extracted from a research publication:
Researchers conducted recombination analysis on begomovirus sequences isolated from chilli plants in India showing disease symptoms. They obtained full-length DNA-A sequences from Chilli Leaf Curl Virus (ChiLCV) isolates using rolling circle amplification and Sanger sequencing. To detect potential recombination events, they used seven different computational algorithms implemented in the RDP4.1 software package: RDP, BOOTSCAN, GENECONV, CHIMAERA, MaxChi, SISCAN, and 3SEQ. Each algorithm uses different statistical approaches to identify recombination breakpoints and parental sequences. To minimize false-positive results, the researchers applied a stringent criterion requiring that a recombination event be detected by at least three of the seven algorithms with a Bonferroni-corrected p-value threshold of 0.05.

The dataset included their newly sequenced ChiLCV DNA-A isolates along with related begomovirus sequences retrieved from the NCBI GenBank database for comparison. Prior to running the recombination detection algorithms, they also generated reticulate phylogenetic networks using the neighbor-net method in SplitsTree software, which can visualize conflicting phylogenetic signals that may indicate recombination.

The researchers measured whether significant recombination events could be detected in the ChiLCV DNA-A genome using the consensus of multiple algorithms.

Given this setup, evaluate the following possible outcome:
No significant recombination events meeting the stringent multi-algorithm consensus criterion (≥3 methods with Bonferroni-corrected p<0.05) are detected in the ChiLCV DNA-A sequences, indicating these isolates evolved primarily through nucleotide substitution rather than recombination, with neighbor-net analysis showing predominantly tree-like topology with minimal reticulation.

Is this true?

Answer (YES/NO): NO